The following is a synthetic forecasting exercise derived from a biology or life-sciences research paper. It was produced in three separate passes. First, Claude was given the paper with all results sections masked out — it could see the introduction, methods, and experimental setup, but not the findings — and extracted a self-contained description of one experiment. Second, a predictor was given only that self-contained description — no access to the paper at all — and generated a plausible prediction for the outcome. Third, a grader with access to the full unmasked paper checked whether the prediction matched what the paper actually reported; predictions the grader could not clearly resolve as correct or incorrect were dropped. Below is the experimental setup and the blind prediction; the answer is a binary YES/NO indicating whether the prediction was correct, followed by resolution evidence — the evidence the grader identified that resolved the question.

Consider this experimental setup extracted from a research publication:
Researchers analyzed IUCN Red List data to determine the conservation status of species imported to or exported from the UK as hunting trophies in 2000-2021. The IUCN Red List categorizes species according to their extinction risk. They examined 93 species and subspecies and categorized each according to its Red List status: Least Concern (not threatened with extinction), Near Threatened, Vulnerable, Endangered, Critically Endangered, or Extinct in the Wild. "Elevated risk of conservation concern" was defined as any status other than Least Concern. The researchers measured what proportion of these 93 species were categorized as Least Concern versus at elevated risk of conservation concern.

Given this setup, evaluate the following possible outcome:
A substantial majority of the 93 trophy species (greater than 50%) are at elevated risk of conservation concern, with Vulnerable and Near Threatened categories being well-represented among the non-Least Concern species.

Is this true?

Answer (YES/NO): NO